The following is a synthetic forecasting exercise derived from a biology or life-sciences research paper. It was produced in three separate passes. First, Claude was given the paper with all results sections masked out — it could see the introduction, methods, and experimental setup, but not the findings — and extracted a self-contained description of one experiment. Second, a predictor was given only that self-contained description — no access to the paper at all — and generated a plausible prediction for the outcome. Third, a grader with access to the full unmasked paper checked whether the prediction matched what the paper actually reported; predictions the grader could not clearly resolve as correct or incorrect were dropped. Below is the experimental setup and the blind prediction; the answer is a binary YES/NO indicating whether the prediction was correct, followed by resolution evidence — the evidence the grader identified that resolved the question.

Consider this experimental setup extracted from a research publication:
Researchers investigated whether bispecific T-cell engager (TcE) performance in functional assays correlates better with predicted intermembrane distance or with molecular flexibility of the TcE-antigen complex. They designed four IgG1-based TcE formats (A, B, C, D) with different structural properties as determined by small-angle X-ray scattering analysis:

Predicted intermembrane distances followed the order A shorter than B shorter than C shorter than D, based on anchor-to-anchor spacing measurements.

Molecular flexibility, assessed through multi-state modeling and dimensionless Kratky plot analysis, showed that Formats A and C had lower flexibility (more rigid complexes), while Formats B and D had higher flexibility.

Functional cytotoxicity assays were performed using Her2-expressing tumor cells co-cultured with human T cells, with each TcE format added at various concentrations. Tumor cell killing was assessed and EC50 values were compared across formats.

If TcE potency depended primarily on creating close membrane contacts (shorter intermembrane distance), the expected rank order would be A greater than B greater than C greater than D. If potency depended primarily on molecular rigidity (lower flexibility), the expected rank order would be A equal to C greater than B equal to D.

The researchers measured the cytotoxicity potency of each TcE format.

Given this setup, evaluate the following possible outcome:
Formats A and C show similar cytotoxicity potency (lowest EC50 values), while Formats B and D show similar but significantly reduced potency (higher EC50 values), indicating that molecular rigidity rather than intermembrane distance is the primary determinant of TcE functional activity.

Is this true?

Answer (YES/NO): NO